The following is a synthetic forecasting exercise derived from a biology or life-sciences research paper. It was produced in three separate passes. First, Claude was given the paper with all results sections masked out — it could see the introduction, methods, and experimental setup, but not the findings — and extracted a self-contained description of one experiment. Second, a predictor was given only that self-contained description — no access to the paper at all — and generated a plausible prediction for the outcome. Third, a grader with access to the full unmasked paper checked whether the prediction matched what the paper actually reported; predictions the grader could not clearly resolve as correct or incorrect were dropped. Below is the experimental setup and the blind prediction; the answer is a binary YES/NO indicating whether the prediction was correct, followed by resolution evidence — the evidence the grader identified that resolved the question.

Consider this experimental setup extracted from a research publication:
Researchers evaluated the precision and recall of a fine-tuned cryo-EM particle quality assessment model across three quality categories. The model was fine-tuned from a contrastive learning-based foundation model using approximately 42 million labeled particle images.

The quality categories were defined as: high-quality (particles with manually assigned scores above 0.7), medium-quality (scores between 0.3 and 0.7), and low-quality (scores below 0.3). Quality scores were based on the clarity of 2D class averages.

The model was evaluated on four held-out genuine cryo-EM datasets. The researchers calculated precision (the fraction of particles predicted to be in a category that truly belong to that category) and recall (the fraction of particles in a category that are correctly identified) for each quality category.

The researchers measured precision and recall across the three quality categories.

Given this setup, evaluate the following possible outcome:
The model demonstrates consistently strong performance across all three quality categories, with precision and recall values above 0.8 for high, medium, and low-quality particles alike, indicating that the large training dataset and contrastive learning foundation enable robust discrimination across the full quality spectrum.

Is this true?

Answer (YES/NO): NO